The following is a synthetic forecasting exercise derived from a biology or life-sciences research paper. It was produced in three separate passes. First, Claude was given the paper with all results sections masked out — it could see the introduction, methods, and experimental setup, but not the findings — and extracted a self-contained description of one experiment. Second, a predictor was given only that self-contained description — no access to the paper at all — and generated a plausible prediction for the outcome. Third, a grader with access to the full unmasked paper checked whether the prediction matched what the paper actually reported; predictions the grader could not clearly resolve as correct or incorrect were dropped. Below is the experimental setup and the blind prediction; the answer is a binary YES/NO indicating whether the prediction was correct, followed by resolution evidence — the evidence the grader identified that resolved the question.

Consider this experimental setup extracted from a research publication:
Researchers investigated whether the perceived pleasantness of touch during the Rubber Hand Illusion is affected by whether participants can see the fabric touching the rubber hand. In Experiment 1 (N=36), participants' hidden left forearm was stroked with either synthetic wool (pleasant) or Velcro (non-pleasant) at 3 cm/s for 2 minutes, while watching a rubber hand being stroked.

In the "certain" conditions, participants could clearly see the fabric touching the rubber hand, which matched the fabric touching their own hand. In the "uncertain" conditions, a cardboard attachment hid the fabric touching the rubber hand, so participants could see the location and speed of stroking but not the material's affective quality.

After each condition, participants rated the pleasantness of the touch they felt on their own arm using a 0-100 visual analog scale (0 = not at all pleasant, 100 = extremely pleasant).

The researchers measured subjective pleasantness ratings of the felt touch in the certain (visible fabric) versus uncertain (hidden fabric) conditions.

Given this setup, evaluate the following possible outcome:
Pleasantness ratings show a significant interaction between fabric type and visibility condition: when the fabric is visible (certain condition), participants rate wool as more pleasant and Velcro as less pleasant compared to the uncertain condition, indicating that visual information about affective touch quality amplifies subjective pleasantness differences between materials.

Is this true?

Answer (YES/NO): NO